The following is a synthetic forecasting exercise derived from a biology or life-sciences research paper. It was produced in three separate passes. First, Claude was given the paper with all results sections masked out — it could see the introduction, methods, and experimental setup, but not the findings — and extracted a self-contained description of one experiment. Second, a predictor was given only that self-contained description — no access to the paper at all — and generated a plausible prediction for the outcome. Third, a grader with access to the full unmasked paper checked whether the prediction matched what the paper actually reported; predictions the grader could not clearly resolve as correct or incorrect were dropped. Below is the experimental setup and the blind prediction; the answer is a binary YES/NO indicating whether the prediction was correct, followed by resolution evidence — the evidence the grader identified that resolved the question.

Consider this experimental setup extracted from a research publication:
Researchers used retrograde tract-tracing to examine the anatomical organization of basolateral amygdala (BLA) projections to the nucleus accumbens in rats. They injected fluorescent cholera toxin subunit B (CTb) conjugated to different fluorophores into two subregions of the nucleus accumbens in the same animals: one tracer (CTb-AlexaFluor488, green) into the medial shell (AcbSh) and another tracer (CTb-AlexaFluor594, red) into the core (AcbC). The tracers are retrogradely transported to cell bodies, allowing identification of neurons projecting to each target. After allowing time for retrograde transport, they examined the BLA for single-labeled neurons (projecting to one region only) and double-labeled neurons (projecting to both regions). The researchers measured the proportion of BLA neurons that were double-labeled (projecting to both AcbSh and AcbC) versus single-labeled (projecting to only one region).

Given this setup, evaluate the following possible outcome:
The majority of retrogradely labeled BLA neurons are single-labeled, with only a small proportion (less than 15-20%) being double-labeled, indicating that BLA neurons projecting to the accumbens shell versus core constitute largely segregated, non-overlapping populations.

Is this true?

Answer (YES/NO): YES